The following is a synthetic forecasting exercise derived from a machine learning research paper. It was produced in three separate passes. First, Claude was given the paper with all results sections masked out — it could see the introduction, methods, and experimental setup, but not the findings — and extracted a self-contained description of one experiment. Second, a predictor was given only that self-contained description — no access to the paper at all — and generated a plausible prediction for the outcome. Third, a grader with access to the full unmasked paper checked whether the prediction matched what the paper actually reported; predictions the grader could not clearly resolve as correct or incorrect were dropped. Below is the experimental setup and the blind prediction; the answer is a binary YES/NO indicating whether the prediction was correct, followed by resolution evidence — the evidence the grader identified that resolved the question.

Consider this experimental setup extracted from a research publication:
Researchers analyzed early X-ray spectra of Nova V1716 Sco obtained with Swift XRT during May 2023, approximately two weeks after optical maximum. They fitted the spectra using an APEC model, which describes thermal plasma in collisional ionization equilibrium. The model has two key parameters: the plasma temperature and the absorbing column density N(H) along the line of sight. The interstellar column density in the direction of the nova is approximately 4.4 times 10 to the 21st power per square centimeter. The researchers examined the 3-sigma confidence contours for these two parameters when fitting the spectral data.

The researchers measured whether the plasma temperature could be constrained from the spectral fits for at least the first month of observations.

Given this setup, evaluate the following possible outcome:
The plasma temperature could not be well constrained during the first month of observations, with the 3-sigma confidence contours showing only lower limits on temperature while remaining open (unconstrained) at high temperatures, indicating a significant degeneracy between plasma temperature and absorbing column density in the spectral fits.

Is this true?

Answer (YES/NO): YES